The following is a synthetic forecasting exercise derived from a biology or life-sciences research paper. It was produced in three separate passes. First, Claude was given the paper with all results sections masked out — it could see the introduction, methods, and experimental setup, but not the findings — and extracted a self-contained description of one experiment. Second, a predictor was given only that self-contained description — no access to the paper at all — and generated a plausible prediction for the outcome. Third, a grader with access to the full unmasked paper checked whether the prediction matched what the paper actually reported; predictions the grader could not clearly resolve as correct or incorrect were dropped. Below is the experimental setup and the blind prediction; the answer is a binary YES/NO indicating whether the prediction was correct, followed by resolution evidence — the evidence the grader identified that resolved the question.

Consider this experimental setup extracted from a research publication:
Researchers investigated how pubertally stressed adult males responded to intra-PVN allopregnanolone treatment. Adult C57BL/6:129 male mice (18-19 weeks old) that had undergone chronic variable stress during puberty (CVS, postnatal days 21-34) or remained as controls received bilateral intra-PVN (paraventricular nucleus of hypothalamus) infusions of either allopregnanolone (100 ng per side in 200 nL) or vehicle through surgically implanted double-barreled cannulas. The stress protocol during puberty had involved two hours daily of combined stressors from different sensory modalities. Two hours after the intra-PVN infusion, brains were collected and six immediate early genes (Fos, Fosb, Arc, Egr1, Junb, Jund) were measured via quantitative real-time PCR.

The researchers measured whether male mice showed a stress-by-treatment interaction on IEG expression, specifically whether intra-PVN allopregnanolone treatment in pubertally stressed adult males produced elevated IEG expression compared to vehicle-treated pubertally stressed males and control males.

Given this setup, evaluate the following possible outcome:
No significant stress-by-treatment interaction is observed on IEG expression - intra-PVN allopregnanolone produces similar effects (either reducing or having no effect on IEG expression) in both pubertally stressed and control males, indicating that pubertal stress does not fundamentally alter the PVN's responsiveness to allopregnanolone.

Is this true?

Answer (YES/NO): YES